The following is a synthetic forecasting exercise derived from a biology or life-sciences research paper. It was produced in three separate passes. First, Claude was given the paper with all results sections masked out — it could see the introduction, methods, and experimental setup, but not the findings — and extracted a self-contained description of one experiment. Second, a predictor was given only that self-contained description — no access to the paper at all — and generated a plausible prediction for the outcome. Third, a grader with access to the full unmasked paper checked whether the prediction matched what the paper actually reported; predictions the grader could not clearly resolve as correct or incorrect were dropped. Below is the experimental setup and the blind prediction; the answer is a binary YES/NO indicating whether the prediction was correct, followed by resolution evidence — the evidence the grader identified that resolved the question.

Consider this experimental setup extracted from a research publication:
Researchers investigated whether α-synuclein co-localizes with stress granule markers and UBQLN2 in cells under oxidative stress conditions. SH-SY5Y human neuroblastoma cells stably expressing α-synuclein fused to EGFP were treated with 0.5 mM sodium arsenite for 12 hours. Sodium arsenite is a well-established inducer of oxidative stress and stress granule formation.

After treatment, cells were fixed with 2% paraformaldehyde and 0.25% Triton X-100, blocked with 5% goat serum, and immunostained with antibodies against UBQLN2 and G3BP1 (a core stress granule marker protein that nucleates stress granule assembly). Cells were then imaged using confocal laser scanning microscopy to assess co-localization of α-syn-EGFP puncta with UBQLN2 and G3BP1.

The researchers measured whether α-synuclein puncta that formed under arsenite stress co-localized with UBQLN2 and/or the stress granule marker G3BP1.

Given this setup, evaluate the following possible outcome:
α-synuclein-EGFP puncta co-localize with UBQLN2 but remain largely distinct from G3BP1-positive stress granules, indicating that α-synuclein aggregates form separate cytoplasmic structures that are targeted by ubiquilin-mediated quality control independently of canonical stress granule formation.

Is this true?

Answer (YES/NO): YES